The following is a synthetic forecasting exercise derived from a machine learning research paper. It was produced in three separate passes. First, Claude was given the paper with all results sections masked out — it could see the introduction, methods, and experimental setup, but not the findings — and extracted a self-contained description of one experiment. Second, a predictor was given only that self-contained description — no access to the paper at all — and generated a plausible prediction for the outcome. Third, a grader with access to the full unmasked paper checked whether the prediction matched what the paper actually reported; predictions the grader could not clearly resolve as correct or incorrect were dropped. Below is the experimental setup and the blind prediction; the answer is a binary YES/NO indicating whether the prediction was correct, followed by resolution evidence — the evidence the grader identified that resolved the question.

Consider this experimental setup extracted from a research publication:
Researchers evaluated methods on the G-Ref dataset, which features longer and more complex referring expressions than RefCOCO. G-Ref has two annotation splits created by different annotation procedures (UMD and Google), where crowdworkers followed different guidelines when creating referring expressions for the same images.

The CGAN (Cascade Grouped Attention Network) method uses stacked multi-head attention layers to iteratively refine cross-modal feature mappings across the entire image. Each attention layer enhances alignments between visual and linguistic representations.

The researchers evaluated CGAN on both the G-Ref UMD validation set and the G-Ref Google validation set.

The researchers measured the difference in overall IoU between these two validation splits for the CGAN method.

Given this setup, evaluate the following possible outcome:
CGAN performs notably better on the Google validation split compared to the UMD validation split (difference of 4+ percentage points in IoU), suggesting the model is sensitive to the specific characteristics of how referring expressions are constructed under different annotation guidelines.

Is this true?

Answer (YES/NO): NO